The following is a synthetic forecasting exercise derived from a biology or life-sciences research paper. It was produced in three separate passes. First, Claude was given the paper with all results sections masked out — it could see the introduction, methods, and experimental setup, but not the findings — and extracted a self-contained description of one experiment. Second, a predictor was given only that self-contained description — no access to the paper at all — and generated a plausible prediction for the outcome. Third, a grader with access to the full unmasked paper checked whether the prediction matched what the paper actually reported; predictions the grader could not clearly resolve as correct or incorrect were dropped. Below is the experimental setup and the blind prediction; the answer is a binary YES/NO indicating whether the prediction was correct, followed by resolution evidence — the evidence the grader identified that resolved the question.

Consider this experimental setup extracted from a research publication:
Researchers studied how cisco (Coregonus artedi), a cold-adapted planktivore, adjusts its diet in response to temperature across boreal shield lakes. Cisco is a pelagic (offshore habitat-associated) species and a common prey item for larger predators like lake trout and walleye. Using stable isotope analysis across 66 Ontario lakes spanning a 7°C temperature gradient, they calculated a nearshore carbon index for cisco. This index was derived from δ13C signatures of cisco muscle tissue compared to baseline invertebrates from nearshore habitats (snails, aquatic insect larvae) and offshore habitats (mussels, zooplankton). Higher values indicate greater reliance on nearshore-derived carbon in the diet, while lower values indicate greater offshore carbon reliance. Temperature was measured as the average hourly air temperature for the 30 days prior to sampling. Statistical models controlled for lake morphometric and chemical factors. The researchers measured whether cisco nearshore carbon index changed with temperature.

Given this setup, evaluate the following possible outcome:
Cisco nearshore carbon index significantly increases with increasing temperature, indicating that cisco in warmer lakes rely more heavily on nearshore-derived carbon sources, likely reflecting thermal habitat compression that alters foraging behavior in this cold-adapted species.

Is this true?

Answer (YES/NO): NO